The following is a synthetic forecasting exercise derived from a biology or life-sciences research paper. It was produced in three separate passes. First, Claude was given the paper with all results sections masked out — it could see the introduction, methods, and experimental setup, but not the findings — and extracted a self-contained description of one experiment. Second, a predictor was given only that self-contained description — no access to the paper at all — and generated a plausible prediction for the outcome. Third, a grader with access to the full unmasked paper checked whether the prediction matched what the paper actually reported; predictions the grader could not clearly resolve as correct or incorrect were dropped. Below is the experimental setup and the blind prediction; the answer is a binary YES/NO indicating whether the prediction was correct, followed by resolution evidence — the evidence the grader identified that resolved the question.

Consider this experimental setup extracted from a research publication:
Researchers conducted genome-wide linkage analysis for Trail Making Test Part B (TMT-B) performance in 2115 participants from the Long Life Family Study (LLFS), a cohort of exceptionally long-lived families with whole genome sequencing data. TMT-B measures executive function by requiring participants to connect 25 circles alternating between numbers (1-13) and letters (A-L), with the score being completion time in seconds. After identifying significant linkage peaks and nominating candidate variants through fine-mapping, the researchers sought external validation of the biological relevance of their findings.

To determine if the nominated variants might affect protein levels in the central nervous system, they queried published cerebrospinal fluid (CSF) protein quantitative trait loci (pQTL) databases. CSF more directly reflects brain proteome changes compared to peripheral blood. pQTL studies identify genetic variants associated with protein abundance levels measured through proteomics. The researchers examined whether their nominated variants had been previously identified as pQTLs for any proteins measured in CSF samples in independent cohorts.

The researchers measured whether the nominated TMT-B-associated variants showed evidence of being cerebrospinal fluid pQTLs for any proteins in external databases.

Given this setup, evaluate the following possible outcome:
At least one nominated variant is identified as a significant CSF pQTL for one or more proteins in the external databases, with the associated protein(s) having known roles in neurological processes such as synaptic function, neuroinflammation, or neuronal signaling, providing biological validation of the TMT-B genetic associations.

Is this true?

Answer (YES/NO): NO